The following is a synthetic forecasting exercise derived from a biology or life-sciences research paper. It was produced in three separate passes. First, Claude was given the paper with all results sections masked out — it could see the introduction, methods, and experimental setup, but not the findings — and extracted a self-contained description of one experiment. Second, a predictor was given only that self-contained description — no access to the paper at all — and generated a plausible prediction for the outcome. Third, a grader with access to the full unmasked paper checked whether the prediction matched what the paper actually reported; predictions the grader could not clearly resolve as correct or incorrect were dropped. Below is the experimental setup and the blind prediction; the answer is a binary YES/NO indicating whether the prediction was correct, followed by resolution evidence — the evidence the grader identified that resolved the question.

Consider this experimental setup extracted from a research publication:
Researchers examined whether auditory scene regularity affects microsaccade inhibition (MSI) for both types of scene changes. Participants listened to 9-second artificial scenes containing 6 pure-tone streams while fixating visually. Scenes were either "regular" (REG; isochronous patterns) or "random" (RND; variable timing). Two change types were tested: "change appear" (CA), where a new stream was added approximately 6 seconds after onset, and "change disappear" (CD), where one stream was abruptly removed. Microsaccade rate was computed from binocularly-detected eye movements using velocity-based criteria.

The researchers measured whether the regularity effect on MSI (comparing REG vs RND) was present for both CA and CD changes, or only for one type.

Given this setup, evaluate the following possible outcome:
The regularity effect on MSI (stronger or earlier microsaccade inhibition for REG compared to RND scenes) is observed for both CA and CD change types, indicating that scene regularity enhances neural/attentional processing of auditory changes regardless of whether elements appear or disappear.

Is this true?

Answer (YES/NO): YES